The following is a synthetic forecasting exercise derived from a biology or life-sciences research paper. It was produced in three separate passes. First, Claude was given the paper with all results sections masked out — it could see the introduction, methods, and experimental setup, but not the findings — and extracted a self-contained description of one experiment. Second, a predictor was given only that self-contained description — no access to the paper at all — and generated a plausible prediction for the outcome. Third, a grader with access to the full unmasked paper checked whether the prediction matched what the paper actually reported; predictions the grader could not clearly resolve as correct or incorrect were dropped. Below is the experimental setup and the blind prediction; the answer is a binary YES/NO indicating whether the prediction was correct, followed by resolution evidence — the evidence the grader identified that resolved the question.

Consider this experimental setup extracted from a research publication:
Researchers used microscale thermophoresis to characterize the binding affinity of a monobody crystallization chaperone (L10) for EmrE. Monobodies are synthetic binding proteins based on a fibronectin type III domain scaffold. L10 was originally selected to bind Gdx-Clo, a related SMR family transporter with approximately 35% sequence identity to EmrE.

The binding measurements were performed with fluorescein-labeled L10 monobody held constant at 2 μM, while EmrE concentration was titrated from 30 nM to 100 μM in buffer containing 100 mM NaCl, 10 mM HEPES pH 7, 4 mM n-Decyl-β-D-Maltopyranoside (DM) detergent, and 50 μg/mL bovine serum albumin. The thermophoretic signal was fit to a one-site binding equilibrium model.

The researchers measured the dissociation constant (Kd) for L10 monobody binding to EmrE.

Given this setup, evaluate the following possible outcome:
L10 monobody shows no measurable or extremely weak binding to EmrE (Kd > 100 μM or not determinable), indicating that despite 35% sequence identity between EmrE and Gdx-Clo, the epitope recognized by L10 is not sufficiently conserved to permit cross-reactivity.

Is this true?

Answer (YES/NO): NO